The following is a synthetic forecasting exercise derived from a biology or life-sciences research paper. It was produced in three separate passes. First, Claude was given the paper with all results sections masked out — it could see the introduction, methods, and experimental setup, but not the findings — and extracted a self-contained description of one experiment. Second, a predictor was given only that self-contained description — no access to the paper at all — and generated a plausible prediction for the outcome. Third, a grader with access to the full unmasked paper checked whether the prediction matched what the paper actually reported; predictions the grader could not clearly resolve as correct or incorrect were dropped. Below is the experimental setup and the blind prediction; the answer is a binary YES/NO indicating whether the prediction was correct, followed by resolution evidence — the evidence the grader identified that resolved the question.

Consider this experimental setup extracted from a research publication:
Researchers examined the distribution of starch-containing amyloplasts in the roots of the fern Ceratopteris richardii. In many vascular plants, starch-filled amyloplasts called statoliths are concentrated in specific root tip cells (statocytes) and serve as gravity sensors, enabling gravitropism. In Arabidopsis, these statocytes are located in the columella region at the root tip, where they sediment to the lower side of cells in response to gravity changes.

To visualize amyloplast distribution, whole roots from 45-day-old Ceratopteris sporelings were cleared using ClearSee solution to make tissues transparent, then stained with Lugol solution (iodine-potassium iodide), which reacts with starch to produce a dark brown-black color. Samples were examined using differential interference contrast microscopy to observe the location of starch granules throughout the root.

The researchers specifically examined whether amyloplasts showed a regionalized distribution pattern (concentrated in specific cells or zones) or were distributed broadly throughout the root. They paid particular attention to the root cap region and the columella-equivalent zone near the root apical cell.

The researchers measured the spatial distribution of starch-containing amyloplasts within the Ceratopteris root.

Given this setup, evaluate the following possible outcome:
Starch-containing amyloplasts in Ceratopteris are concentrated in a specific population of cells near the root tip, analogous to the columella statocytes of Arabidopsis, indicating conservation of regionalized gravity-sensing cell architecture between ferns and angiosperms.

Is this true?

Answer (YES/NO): NO